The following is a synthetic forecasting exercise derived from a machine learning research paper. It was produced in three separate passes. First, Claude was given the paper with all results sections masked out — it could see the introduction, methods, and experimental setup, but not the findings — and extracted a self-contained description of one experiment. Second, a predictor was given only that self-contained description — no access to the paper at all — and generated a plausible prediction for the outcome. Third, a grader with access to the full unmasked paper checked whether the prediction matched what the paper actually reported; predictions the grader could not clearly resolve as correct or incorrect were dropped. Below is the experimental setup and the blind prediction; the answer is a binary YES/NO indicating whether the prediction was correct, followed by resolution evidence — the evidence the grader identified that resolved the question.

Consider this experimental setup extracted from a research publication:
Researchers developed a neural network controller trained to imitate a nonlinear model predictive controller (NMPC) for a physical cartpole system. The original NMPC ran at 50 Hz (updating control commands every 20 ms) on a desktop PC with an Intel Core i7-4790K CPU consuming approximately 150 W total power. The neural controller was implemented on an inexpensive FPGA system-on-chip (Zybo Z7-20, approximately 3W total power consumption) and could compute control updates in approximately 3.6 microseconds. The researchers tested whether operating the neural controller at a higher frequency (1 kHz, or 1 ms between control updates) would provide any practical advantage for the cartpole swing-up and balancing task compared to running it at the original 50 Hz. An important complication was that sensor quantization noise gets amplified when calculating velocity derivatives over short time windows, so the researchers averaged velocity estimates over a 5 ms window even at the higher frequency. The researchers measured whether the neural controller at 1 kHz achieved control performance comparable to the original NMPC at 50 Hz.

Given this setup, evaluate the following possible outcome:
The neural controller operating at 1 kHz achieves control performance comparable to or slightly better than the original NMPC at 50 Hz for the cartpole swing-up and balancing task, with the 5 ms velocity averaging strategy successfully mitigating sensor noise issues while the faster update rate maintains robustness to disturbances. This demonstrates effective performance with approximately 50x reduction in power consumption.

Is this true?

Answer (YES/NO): YES